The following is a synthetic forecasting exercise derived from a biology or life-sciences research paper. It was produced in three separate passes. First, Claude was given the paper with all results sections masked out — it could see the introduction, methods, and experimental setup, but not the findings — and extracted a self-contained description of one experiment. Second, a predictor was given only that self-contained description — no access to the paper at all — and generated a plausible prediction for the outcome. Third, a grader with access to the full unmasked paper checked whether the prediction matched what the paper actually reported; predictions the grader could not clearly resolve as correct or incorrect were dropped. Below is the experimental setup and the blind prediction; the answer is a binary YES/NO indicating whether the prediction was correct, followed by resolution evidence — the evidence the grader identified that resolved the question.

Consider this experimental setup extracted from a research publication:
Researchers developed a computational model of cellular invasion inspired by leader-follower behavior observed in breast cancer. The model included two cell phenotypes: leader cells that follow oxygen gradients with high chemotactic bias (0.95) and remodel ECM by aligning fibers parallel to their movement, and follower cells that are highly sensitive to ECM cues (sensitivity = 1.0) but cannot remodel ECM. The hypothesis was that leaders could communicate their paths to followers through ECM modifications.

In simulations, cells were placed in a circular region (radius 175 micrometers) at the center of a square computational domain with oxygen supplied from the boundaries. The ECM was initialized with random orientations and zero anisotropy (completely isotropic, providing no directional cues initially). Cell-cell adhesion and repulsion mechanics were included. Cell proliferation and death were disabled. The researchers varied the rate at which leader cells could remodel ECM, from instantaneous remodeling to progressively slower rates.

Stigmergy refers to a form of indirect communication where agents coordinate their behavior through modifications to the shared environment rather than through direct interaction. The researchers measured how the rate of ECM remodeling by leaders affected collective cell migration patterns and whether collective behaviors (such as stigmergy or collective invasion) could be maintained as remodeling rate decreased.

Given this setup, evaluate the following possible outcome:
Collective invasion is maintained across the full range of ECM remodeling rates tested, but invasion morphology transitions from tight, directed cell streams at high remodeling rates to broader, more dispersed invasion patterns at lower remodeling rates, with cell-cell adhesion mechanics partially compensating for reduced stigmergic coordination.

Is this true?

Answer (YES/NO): NO